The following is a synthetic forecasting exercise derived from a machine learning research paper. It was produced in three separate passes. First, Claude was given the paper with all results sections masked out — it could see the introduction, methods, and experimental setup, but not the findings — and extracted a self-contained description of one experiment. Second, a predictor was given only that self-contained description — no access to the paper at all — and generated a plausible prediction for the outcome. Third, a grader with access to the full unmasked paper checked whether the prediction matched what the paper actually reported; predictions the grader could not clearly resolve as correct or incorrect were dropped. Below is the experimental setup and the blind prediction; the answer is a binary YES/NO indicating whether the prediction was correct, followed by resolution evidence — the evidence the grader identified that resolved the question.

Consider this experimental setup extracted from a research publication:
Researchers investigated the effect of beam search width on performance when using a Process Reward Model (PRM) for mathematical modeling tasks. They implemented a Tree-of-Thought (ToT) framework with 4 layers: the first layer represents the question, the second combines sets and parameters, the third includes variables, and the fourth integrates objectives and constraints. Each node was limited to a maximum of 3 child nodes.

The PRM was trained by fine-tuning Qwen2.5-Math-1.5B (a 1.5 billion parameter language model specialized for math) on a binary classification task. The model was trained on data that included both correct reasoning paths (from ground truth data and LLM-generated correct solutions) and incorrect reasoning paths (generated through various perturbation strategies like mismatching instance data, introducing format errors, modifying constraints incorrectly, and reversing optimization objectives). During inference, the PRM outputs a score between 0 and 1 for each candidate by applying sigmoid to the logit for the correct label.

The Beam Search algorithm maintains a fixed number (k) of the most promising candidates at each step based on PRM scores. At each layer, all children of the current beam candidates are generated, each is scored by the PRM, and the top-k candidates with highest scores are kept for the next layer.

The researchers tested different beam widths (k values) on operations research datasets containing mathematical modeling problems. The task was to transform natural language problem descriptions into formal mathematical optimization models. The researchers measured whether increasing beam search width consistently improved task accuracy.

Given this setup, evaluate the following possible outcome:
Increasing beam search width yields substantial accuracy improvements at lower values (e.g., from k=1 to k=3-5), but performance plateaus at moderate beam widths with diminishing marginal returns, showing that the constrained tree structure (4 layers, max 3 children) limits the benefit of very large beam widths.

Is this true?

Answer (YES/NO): NO